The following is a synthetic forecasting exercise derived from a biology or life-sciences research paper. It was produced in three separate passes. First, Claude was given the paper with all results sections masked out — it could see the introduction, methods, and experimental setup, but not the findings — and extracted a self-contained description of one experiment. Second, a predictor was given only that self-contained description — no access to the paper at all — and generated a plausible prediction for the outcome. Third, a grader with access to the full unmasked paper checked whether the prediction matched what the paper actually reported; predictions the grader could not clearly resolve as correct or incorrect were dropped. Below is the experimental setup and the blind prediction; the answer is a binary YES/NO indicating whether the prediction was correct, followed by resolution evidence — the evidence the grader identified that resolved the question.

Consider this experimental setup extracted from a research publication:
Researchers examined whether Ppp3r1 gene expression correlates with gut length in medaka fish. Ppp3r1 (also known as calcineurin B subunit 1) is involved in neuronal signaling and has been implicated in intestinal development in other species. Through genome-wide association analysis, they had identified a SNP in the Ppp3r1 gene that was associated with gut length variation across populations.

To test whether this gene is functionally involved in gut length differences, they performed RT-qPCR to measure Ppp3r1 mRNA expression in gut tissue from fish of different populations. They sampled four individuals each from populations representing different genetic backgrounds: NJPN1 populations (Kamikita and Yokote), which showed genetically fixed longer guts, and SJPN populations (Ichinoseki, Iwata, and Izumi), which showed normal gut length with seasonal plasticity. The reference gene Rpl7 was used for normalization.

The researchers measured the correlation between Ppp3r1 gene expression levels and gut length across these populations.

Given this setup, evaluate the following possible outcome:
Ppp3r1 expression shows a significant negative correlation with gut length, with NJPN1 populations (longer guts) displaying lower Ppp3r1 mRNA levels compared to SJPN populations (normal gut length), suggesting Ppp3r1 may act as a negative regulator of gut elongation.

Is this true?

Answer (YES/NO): NO